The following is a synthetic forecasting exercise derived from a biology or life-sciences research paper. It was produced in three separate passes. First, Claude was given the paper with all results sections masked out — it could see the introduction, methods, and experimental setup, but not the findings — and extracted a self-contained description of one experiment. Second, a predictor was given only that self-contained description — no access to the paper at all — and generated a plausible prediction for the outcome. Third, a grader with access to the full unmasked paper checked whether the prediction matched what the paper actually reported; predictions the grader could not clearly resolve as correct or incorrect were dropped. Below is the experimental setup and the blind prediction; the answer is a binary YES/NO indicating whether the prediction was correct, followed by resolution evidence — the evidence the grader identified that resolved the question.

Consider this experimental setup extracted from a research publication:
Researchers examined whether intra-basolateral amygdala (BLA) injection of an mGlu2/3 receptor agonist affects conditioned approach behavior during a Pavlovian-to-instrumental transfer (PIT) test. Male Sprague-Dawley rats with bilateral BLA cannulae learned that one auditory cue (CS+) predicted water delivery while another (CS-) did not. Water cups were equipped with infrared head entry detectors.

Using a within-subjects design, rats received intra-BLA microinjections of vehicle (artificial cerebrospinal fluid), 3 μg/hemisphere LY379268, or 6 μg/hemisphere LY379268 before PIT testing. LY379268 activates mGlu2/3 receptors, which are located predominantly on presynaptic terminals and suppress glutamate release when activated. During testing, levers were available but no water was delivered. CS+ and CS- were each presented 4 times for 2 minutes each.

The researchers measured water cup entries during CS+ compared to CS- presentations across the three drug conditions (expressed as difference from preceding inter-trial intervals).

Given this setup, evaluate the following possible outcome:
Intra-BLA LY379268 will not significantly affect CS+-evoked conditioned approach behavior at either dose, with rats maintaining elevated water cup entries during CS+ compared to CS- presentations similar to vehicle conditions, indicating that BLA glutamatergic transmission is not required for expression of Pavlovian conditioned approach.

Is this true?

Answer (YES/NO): NO